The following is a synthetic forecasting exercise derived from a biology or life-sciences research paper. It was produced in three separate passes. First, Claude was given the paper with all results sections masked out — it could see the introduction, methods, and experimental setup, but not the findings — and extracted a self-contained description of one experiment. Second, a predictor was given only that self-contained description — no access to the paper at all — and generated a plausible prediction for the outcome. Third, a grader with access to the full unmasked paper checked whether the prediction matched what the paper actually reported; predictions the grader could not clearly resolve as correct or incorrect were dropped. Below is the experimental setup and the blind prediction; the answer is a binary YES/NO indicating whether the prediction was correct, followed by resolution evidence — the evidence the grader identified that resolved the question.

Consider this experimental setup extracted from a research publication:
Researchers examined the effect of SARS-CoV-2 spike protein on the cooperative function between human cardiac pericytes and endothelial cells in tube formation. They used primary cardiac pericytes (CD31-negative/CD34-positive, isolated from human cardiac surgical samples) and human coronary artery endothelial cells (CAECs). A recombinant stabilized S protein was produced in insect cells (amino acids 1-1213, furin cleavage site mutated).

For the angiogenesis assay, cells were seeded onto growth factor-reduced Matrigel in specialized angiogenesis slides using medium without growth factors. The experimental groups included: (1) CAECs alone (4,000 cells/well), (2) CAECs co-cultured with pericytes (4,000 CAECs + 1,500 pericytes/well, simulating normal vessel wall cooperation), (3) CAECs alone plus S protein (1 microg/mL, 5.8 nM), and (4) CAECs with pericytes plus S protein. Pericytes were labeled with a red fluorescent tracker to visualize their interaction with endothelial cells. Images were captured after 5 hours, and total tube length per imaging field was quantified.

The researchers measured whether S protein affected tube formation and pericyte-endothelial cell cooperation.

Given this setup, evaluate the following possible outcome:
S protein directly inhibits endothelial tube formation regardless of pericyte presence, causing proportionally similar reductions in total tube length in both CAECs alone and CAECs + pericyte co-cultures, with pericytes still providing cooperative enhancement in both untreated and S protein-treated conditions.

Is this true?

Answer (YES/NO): NO